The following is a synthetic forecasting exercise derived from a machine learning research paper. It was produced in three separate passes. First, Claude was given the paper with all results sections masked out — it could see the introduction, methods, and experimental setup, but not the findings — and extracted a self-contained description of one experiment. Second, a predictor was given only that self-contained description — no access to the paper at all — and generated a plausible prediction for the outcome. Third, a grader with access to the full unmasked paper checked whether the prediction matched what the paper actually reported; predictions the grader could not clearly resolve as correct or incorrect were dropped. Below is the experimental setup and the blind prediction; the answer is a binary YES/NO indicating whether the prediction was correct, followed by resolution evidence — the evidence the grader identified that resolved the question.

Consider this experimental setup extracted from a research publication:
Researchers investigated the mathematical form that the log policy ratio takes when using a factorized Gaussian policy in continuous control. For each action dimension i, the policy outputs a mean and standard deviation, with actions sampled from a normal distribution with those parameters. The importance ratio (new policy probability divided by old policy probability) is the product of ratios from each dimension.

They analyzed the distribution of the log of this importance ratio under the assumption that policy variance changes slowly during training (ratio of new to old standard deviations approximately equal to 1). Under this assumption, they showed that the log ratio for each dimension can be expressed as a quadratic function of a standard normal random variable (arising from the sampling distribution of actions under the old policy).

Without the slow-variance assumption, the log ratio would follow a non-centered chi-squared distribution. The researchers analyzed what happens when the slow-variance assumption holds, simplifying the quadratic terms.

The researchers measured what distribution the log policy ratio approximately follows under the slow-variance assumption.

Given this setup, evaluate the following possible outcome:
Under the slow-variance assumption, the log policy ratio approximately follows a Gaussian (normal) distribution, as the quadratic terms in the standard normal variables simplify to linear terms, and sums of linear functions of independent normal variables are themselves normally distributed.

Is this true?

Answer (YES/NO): YES